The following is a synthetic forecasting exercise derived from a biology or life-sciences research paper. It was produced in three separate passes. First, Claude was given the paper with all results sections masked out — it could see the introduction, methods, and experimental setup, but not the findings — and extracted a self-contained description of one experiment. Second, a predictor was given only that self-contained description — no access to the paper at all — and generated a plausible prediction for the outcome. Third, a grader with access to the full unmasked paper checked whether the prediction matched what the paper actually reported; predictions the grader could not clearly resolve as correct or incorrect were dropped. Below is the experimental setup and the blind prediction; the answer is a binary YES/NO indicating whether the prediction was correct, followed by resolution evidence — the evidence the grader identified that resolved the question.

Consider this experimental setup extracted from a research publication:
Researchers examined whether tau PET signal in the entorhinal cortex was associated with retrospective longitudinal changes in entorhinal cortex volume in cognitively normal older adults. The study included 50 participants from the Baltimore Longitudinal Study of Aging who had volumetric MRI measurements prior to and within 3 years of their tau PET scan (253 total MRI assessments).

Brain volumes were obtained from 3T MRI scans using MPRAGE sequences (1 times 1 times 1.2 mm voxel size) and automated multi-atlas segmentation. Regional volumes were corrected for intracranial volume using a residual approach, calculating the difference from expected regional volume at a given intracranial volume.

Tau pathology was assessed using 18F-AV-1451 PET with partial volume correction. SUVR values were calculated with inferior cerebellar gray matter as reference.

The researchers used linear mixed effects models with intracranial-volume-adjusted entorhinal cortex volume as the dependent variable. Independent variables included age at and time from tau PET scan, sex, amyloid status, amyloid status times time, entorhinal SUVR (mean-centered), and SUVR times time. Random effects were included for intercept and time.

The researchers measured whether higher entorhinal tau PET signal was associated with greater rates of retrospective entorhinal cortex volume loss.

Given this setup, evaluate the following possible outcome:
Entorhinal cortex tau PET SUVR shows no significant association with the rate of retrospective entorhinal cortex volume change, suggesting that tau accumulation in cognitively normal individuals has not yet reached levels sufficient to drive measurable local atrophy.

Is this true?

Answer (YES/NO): YES